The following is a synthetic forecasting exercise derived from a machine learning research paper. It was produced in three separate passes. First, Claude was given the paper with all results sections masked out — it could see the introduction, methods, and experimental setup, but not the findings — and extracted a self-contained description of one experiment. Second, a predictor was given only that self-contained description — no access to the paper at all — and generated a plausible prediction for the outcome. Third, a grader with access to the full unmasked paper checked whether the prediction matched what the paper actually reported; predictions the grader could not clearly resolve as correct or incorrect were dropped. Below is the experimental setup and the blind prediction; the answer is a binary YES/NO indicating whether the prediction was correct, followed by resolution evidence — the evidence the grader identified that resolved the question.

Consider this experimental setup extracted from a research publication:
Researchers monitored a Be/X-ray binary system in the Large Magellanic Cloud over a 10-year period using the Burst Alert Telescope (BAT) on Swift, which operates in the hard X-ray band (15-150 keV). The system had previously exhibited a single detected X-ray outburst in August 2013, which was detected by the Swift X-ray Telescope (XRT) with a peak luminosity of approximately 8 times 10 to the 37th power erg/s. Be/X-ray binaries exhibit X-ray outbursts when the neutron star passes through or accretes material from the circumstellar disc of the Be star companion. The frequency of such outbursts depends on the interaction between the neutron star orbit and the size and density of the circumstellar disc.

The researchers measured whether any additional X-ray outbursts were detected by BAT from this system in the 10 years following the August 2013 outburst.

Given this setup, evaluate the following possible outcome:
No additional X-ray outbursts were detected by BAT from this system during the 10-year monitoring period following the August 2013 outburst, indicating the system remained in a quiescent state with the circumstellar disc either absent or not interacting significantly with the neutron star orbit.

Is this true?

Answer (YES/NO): YES